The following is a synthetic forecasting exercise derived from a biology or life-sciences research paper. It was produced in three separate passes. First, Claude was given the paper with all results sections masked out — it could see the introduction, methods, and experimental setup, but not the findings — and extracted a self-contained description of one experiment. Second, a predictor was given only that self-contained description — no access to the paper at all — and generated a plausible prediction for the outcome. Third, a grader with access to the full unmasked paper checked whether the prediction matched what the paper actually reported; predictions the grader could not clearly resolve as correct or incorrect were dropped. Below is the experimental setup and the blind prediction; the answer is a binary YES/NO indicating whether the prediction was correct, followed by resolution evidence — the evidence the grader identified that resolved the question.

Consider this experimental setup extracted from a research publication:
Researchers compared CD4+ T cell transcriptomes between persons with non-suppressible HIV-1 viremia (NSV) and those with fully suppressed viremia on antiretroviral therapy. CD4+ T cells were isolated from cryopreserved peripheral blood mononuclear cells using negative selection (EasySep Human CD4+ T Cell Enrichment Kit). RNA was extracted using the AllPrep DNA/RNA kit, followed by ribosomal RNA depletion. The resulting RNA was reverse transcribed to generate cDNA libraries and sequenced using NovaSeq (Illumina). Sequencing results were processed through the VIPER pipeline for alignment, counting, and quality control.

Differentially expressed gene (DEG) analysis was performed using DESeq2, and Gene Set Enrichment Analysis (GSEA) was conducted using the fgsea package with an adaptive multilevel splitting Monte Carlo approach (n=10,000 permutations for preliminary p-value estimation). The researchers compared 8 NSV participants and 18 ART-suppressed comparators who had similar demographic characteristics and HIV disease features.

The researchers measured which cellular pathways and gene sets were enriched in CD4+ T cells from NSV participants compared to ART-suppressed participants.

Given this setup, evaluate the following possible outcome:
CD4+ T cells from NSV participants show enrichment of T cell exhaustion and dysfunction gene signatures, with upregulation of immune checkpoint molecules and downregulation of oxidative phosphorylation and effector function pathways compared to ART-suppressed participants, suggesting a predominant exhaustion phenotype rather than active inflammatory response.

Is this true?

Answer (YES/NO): NO